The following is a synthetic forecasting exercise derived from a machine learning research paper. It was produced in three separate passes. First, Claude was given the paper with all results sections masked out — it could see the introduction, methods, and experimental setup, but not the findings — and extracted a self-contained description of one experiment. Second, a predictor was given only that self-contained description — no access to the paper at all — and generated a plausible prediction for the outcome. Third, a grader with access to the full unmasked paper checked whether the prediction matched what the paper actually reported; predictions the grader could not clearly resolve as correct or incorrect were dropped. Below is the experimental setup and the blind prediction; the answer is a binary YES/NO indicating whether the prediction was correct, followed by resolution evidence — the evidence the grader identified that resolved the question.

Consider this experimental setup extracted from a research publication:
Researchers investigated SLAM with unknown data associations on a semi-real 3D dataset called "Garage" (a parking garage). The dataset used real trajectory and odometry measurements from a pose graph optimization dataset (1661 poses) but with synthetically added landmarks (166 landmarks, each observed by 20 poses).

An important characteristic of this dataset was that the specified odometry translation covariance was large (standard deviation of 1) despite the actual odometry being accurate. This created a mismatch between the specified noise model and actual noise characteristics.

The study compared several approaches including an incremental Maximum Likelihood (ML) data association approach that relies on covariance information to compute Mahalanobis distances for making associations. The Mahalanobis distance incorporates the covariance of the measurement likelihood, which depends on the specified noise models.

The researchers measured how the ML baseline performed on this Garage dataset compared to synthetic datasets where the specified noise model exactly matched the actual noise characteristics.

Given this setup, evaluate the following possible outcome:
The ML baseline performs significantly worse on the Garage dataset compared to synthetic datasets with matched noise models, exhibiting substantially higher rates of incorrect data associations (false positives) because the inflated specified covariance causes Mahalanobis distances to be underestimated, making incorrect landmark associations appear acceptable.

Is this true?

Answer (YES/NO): NO